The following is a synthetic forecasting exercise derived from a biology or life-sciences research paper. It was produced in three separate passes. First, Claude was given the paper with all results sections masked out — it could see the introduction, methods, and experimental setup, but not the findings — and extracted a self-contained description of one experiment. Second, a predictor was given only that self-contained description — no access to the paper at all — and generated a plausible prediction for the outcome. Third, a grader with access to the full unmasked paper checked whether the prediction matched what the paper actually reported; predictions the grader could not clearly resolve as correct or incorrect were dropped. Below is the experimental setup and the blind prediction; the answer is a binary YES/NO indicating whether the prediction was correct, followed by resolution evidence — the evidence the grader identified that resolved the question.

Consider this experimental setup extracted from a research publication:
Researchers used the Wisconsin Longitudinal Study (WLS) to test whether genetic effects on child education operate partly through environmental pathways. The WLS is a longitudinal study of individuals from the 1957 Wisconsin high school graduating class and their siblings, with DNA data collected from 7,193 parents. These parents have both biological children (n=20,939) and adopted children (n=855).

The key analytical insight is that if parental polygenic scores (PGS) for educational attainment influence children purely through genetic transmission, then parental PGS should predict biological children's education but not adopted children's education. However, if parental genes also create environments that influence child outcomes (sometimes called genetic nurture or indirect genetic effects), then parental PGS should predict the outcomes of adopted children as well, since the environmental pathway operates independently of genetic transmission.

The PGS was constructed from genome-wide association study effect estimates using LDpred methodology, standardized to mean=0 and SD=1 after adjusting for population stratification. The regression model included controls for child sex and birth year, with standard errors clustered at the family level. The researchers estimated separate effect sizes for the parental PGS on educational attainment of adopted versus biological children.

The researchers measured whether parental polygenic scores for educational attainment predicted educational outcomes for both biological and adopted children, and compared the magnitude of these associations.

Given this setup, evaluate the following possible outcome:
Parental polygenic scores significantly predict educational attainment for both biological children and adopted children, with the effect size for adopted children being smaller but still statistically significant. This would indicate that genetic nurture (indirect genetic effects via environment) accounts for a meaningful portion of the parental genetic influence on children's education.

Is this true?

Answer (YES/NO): YES